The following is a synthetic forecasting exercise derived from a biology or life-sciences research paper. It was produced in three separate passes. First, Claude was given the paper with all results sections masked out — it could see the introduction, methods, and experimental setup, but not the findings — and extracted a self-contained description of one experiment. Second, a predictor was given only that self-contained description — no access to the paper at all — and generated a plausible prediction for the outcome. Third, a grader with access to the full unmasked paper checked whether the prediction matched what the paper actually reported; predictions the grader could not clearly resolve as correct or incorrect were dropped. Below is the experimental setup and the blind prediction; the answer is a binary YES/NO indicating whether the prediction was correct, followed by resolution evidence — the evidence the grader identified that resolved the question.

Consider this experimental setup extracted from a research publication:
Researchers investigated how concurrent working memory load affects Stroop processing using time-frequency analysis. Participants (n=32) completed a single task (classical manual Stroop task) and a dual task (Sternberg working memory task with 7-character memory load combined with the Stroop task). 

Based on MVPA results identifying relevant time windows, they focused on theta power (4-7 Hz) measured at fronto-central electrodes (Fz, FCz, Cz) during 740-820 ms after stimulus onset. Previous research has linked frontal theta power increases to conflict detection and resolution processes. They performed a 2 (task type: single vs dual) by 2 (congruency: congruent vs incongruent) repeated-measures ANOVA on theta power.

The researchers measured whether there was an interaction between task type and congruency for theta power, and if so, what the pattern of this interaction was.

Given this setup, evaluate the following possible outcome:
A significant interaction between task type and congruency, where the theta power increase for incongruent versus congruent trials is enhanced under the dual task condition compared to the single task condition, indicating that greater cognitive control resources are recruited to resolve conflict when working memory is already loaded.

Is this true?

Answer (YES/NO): NO